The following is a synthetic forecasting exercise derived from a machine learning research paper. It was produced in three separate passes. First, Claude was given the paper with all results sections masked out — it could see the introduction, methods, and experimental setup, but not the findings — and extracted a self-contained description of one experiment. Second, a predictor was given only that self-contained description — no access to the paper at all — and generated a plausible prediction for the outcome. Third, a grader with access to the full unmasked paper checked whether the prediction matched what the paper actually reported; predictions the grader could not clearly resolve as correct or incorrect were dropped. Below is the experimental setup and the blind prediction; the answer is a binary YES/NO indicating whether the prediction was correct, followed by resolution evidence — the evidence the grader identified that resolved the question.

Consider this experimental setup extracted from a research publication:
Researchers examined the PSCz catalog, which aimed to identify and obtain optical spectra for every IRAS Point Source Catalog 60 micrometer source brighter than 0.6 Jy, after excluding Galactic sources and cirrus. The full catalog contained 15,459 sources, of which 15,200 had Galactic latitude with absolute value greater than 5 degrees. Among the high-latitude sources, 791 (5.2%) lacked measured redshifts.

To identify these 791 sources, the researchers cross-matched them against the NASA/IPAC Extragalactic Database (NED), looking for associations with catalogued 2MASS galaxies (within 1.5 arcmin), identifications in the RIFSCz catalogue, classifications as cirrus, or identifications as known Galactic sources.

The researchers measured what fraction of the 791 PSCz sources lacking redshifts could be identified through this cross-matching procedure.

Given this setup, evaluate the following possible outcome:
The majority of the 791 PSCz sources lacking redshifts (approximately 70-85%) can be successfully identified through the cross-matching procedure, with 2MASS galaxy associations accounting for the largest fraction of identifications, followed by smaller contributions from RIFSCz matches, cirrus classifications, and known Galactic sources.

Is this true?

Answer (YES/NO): NO